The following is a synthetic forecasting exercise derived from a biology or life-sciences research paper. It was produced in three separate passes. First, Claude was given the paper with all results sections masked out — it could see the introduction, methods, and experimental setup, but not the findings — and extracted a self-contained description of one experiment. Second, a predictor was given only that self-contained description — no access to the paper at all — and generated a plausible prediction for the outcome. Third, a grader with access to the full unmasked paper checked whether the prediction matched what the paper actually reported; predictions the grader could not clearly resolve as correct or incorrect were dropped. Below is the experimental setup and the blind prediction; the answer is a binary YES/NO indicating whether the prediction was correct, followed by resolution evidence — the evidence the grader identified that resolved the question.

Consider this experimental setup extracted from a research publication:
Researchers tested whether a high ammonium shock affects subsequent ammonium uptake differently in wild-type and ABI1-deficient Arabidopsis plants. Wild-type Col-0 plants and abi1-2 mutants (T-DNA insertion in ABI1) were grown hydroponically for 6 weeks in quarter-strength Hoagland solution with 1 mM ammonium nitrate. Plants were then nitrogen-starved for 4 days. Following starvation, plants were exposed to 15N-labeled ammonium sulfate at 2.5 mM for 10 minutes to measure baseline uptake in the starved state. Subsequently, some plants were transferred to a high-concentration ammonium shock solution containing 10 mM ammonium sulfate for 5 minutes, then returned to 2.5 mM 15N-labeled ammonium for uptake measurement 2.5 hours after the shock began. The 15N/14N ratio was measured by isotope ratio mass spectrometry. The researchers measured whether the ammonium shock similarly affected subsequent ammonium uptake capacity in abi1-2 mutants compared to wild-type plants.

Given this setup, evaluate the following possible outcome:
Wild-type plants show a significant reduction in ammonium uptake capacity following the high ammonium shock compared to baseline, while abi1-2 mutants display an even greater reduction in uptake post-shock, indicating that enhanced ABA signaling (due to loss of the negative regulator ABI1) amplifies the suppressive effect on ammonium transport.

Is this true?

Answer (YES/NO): NO